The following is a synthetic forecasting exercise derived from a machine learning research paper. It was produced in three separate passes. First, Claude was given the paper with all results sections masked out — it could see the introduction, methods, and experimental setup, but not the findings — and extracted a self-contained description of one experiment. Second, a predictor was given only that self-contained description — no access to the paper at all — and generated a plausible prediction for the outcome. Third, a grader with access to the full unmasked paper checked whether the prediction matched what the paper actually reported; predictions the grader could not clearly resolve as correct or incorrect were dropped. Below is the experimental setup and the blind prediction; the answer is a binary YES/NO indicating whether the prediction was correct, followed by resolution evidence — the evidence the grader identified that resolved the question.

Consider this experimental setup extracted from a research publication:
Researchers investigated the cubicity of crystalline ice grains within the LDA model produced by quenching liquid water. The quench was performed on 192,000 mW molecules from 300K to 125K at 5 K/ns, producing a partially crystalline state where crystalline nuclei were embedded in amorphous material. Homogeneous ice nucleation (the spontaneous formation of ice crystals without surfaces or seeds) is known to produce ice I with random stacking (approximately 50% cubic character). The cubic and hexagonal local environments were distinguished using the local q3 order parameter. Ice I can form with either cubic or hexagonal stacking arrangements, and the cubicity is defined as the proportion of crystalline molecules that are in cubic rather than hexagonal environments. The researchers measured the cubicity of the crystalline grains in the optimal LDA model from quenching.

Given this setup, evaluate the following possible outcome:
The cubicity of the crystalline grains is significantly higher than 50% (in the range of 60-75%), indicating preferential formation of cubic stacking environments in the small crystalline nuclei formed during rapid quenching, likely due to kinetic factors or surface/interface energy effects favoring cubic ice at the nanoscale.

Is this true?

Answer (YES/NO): NO